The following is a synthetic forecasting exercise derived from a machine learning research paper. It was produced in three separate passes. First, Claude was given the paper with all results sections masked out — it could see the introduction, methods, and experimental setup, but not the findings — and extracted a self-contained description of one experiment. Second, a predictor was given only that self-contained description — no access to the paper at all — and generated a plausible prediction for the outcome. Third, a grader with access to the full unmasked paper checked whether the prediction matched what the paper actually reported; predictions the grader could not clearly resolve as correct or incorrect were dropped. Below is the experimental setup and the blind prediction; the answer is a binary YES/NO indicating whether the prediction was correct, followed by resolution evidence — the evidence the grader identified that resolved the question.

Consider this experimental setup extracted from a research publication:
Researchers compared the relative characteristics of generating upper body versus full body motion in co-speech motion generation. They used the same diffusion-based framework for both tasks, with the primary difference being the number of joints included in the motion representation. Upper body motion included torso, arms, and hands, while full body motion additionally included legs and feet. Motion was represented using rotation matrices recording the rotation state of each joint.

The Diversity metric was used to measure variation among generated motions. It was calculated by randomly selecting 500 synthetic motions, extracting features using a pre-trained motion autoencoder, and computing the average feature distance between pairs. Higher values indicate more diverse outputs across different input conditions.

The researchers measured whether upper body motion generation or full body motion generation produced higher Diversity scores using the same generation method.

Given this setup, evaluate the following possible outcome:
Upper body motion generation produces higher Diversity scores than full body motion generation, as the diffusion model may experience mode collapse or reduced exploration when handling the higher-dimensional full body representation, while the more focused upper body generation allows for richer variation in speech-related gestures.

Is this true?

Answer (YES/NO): NO